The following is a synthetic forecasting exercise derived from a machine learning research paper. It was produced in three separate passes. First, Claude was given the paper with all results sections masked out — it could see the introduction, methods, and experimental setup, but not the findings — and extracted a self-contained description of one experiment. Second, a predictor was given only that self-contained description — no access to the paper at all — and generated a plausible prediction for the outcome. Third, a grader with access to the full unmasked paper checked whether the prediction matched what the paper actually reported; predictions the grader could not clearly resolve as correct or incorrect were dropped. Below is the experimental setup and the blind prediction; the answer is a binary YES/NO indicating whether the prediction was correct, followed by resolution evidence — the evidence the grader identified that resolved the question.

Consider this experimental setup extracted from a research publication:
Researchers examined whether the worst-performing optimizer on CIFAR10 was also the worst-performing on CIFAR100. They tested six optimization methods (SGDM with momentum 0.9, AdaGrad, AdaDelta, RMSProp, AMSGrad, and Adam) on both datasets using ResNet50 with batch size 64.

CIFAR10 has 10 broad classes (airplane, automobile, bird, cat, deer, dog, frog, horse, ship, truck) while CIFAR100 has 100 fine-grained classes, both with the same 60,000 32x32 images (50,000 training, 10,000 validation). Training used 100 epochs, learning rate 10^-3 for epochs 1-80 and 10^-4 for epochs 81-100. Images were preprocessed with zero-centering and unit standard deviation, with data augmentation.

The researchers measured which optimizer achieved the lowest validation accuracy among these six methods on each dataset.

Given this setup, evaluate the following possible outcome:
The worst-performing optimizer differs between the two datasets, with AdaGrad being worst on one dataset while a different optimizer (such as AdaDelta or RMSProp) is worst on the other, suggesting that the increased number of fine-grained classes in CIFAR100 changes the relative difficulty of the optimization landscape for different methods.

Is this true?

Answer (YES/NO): YES